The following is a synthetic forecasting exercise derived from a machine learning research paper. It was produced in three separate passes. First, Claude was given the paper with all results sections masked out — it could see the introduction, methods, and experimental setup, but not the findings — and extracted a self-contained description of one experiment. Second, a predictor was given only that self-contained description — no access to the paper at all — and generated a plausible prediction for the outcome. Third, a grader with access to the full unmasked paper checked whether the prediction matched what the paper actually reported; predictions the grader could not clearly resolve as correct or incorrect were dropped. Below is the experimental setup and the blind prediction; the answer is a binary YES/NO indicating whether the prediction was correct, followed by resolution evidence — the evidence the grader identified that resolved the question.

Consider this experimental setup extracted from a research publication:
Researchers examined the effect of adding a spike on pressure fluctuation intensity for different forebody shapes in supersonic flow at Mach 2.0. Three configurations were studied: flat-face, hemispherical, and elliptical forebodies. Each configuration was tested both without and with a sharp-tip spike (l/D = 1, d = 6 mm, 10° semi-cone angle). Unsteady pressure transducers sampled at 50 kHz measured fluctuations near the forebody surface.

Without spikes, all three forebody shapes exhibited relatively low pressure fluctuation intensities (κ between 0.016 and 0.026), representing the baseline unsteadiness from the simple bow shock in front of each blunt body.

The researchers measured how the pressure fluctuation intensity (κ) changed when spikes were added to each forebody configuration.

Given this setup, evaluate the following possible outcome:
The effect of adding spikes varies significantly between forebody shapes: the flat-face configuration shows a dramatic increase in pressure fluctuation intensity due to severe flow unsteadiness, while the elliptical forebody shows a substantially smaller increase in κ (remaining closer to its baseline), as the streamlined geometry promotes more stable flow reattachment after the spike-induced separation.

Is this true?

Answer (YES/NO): YES